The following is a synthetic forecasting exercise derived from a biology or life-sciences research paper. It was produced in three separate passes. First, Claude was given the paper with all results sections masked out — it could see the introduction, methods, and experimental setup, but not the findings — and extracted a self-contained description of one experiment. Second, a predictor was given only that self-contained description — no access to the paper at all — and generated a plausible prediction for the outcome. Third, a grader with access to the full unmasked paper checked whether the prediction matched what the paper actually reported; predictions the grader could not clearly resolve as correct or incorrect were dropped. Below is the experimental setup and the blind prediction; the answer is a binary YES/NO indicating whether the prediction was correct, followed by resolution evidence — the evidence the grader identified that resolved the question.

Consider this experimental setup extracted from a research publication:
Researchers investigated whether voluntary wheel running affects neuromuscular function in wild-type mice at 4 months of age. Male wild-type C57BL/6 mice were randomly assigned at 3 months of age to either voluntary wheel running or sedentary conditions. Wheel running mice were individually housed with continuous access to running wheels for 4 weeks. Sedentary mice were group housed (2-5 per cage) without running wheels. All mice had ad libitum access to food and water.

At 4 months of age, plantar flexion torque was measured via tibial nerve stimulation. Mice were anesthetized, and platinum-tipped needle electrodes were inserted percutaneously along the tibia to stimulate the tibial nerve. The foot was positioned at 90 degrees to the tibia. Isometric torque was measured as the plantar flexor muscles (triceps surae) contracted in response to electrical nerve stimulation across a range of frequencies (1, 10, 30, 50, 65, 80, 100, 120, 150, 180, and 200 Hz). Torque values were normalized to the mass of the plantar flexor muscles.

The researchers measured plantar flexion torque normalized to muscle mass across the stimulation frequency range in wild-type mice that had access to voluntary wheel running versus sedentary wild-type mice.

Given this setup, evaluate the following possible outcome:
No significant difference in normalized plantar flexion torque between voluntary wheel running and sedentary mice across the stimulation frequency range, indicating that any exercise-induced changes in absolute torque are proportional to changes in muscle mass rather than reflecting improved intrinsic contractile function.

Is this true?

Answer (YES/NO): NO